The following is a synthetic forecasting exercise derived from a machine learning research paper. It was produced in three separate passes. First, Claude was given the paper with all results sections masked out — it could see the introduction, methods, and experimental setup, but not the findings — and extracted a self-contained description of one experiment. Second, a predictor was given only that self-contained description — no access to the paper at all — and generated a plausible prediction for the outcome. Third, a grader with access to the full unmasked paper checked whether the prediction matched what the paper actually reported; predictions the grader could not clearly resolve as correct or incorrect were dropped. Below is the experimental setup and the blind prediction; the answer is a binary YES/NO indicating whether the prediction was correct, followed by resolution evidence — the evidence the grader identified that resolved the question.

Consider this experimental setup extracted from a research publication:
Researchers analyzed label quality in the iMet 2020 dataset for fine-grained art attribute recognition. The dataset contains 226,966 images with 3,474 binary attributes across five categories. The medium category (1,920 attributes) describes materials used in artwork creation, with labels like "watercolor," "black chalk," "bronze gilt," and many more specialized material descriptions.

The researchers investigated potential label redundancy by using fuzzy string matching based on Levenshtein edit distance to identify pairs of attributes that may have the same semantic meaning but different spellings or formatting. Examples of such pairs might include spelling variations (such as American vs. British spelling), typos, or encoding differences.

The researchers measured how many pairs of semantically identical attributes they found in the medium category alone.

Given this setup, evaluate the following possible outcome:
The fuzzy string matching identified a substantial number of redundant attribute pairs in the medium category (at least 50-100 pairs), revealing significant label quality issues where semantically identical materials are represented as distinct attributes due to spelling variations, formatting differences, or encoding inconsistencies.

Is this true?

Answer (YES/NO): NO